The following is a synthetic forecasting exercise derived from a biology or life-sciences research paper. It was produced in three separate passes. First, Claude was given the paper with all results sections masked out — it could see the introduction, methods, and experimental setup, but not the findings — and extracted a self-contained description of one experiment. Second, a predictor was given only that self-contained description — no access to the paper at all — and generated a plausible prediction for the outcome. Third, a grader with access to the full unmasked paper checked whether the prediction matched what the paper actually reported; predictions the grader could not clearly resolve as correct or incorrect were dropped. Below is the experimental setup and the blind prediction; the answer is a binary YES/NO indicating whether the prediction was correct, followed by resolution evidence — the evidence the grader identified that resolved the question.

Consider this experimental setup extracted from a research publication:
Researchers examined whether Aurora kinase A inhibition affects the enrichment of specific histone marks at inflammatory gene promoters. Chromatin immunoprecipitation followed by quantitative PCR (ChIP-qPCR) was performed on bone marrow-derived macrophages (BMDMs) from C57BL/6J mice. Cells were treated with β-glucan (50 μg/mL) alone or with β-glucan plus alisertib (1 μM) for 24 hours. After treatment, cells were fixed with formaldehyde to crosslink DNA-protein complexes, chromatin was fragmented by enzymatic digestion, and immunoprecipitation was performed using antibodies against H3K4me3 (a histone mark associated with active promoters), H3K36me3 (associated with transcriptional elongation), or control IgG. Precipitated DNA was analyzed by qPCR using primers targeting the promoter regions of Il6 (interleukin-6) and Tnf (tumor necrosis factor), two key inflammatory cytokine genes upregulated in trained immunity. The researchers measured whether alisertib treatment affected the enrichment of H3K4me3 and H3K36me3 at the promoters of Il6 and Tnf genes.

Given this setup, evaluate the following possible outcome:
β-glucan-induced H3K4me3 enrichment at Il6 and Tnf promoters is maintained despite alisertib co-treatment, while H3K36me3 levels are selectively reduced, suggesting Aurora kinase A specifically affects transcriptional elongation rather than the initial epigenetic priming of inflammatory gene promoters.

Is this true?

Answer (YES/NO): NO